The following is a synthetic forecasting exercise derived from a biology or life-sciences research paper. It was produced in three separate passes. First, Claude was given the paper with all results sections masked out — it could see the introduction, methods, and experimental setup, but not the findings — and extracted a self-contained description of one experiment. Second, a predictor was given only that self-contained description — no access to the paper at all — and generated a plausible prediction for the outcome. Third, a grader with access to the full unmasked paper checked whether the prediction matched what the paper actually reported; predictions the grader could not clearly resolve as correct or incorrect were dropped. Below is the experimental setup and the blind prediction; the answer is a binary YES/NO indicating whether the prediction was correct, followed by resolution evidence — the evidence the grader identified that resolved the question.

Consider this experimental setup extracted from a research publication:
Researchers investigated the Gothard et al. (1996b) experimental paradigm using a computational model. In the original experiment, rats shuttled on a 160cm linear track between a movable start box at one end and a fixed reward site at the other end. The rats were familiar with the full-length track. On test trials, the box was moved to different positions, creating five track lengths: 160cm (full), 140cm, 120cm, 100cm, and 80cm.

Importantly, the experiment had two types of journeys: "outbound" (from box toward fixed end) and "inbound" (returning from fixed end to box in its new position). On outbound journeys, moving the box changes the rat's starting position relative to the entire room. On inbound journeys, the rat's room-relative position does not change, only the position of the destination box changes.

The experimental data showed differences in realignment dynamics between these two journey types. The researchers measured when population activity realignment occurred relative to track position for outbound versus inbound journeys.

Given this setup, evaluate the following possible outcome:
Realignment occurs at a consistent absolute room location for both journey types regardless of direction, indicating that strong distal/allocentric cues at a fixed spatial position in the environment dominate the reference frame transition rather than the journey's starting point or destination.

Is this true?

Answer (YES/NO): NO